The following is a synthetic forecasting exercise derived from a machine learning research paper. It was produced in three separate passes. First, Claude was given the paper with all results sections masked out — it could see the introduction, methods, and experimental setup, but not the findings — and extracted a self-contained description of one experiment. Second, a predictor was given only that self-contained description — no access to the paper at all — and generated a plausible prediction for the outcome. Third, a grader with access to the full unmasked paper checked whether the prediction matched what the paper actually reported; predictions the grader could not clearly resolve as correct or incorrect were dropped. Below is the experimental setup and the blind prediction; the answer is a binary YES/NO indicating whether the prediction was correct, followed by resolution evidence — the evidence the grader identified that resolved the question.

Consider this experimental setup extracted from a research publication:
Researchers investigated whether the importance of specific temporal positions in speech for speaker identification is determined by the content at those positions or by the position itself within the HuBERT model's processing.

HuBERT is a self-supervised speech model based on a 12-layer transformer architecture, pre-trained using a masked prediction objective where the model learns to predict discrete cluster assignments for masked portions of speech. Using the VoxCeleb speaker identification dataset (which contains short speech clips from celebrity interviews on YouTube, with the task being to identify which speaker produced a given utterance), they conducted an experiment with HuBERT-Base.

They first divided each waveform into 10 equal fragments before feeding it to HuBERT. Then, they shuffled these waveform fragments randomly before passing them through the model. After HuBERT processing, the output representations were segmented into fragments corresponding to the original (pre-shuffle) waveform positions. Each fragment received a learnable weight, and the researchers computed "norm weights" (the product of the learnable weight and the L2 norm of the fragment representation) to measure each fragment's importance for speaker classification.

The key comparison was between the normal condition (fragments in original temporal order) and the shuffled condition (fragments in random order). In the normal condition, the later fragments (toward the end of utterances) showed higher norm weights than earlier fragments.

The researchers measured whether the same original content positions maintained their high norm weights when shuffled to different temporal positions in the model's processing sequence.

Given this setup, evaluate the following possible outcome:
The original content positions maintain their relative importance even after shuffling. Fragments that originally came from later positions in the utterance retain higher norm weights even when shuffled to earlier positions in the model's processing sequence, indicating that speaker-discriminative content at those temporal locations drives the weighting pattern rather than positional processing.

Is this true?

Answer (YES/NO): YES